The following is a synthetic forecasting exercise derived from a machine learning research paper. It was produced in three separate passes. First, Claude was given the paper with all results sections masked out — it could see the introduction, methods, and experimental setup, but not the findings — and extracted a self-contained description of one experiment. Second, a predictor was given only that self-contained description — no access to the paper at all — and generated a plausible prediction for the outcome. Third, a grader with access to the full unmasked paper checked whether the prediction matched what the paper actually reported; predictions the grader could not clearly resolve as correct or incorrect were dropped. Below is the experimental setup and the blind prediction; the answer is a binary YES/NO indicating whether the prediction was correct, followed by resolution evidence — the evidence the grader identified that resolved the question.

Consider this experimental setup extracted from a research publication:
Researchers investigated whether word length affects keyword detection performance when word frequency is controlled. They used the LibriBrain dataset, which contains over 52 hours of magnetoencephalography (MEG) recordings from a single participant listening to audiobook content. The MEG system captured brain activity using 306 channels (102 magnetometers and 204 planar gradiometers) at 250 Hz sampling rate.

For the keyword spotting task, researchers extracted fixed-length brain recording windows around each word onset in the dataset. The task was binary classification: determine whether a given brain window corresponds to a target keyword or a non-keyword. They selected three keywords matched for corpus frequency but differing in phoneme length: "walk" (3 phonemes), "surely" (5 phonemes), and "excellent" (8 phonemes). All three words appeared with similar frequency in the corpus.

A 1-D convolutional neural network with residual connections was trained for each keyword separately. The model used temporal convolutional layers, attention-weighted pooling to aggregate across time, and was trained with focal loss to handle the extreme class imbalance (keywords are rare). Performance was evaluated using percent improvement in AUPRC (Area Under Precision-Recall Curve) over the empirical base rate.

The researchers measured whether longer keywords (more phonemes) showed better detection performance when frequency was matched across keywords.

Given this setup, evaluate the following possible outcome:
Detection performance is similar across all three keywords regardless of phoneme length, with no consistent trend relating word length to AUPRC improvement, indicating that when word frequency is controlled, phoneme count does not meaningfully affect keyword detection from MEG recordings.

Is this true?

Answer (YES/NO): YES